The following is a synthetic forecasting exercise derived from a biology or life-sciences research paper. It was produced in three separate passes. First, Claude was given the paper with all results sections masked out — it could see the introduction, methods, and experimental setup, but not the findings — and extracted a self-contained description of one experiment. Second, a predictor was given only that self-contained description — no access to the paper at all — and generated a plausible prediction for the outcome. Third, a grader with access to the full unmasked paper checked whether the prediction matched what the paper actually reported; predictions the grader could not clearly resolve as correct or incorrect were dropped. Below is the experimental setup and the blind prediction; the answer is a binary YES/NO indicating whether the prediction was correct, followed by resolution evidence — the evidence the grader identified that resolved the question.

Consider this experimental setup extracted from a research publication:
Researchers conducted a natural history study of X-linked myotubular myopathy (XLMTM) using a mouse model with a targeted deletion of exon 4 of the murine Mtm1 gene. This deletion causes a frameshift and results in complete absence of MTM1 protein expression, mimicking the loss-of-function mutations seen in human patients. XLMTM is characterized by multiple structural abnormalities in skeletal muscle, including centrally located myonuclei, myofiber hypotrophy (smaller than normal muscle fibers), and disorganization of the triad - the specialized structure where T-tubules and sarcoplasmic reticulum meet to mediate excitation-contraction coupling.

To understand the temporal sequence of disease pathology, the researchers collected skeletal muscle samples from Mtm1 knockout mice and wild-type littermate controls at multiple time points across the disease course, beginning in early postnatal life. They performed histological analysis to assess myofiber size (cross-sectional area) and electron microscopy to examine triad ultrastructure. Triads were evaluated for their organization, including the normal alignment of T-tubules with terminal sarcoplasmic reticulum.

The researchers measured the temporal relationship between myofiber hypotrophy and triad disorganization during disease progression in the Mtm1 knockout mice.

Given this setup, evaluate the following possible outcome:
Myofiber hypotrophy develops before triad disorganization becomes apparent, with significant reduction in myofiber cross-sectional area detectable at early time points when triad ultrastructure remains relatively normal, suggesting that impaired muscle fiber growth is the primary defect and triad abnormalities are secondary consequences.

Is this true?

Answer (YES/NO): NO